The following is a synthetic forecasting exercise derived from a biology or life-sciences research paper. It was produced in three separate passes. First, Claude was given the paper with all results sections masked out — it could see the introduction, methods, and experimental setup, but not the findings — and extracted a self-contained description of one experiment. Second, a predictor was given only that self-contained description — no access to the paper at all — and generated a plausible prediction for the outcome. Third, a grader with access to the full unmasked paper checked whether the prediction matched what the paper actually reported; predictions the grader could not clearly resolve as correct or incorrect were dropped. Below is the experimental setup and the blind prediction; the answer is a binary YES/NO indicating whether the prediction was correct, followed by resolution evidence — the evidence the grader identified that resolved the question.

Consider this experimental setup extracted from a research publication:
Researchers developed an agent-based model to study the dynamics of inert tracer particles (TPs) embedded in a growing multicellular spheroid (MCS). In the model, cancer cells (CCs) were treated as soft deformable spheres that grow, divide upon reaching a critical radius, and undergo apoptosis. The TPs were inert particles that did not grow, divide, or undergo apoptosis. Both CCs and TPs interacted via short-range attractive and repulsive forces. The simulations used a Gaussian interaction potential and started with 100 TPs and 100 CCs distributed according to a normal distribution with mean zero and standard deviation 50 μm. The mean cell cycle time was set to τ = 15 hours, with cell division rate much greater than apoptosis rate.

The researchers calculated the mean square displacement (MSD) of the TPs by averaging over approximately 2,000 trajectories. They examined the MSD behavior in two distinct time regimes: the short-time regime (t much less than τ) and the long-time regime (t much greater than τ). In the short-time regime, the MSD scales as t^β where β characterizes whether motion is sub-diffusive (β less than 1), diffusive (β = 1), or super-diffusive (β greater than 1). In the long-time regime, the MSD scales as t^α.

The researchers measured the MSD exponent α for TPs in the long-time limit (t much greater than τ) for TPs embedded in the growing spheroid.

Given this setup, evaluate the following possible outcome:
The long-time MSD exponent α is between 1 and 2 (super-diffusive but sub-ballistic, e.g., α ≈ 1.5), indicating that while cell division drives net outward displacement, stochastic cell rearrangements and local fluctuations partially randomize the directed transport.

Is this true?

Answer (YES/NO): NO